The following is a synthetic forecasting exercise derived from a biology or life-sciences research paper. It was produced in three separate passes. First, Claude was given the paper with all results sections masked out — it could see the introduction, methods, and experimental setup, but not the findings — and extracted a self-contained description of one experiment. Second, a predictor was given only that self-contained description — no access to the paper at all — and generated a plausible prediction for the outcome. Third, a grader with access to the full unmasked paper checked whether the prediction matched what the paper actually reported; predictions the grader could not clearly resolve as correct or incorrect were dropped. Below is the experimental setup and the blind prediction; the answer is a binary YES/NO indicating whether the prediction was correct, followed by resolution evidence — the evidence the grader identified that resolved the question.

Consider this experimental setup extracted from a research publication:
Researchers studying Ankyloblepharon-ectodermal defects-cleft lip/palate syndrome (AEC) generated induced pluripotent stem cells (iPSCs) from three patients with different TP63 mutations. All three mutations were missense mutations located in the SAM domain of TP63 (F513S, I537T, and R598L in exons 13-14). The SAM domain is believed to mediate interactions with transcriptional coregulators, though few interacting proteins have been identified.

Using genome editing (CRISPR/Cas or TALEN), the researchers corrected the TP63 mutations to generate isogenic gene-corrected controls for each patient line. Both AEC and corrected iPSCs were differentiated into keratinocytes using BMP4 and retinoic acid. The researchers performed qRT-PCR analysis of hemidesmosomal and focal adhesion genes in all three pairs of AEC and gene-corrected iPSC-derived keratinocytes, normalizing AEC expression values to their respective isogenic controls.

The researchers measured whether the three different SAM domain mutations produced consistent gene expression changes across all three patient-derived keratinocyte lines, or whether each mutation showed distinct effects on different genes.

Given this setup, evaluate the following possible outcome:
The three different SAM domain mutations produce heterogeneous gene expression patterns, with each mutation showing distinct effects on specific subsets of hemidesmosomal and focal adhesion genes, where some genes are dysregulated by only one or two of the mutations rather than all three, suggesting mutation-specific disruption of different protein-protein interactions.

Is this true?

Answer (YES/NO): NO